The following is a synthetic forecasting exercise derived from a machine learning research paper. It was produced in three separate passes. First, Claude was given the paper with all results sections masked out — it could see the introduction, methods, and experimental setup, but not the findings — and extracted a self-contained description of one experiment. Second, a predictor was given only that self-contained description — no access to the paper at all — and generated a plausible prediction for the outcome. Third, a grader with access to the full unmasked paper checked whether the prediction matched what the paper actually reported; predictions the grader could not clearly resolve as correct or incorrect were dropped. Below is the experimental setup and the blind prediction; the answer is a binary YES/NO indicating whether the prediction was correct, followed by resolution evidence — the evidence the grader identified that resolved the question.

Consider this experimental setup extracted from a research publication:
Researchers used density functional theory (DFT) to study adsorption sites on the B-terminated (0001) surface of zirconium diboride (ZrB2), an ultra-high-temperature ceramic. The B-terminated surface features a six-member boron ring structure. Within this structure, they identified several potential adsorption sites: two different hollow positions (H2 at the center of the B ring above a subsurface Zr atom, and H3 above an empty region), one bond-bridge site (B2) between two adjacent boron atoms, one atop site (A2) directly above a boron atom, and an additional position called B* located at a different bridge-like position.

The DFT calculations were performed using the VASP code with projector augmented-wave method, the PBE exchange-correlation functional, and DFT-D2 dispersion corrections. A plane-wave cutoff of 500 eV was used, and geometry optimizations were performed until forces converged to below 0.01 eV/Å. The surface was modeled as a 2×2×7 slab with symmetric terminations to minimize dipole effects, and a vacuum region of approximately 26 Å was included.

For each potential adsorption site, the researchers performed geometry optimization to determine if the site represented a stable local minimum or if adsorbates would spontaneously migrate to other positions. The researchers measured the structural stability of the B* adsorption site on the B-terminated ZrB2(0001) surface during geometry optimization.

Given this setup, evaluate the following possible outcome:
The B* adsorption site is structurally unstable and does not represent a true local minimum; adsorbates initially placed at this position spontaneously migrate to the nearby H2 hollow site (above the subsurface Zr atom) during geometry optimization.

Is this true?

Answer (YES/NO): YES